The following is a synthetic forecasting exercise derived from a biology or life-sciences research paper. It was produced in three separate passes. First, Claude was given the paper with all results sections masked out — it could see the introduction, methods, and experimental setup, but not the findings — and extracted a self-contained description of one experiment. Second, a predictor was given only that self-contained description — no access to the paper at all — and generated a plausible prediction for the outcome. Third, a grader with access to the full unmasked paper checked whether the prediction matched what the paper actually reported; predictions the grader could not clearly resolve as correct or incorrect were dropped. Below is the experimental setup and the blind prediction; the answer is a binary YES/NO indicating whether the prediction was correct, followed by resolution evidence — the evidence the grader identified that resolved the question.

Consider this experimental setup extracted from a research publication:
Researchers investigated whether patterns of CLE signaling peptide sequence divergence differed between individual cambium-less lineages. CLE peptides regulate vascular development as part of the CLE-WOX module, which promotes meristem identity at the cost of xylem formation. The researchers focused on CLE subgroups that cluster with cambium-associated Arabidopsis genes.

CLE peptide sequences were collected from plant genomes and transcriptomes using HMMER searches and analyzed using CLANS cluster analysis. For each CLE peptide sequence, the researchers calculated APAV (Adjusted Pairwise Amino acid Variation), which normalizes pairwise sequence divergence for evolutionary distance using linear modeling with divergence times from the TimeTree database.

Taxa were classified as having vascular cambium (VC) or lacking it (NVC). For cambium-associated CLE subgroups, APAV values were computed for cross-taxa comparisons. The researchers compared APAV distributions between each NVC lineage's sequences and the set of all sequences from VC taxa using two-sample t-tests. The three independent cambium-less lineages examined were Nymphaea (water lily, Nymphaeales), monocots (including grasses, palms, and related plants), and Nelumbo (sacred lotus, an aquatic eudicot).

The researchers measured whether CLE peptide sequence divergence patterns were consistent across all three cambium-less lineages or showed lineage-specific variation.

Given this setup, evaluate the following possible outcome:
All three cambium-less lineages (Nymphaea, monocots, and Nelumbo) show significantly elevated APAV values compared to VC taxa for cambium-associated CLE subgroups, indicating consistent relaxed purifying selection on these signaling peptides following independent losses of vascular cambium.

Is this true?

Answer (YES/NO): NO